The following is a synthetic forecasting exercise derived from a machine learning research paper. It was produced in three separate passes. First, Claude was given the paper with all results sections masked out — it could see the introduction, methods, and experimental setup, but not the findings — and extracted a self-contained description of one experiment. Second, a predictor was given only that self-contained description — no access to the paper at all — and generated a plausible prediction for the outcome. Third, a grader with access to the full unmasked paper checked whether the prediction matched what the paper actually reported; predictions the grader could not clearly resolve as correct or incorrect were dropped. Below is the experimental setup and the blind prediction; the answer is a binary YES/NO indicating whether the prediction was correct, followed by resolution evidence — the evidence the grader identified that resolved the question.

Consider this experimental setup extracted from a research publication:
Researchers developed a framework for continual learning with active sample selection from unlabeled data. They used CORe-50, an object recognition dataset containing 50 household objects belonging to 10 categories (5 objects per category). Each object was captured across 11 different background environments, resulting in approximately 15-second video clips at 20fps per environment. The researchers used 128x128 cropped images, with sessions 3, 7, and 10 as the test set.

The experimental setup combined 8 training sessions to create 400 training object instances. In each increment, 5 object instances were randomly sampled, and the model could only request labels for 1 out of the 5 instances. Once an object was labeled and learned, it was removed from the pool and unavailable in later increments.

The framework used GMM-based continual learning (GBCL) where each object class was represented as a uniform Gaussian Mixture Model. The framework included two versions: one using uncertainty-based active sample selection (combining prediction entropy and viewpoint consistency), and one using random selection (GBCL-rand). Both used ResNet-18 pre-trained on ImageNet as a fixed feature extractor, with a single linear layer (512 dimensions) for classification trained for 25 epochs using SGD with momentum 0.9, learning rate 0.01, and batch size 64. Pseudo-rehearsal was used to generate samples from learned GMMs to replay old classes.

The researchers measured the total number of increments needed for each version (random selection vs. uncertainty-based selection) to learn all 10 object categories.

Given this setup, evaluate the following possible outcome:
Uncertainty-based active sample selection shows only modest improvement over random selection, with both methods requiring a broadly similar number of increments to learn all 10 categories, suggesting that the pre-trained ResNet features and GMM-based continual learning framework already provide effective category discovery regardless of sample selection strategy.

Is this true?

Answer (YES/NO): NO